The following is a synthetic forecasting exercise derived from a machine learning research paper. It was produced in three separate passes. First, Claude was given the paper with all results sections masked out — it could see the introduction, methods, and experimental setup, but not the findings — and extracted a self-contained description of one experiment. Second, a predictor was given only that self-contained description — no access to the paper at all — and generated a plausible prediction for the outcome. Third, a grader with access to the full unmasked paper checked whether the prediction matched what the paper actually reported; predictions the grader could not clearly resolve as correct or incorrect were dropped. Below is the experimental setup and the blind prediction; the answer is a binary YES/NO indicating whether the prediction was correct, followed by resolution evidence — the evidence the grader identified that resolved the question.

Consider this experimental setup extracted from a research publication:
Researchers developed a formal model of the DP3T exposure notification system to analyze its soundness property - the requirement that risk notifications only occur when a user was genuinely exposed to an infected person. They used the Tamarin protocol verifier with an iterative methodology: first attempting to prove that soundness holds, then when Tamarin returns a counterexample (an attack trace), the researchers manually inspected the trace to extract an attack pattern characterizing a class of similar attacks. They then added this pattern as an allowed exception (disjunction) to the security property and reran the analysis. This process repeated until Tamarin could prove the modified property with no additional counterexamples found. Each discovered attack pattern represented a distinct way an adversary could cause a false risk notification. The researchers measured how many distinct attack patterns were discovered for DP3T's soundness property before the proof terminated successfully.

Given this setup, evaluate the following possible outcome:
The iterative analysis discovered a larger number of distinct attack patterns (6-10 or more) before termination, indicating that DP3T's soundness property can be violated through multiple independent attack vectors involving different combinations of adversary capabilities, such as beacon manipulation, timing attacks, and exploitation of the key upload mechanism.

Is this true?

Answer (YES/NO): YES